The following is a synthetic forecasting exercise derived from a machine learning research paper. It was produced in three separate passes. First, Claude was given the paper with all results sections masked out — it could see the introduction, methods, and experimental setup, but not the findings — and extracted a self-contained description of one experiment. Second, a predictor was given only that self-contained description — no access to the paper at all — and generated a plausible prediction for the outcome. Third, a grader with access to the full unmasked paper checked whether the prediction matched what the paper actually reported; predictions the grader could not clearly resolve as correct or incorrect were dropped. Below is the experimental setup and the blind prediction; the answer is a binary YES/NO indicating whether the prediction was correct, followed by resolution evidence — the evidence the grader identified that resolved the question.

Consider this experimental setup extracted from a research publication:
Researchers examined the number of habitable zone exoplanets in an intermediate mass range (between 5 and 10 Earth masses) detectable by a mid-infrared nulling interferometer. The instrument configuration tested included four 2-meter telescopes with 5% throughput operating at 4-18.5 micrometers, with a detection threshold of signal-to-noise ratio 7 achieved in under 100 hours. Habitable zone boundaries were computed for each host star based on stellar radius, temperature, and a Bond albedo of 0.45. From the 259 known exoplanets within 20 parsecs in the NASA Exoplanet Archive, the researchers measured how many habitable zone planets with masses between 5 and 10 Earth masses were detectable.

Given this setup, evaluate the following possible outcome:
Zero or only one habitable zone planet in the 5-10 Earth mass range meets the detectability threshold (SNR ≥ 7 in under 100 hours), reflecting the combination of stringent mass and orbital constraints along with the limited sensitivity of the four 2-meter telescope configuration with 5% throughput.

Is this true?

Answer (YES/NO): NO